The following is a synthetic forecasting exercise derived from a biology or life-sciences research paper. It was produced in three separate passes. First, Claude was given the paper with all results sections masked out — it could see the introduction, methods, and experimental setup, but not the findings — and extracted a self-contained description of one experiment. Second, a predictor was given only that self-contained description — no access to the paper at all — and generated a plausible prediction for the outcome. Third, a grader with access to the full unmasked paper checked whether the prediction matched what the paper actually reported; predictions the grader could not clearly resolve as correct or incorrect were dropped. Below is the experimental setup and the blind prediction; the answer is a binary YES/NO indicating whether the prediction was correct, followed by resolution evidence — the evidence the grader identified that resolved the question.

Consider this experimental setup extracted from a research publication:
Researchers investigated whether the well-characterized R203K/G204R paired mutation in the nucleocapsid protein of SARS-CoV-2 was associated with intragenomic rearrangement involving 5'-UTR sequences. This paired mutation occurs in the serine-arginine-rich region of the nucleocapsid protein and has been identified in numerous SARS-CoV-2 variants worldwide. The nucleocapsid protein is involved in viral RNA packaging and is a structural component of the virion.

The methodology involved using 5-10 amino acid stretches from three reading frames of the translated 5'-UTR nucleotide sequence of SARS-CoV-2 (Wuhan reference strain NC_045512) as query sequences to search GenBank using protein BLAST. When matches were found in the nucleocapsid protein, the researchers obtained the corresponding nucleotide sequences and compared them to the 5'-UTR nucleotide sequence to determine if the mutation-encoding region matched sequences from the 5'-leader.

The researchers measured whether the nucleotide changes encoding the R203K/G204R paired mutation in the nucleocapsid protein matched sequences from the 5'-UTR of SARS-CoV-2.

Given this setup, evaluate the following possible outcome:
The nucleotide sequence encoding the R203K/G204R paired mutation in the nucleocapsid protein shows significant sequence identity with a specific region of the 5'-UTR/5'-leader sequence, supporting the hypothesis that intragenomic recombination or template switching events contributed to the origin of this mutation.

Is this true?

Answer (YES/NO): YES